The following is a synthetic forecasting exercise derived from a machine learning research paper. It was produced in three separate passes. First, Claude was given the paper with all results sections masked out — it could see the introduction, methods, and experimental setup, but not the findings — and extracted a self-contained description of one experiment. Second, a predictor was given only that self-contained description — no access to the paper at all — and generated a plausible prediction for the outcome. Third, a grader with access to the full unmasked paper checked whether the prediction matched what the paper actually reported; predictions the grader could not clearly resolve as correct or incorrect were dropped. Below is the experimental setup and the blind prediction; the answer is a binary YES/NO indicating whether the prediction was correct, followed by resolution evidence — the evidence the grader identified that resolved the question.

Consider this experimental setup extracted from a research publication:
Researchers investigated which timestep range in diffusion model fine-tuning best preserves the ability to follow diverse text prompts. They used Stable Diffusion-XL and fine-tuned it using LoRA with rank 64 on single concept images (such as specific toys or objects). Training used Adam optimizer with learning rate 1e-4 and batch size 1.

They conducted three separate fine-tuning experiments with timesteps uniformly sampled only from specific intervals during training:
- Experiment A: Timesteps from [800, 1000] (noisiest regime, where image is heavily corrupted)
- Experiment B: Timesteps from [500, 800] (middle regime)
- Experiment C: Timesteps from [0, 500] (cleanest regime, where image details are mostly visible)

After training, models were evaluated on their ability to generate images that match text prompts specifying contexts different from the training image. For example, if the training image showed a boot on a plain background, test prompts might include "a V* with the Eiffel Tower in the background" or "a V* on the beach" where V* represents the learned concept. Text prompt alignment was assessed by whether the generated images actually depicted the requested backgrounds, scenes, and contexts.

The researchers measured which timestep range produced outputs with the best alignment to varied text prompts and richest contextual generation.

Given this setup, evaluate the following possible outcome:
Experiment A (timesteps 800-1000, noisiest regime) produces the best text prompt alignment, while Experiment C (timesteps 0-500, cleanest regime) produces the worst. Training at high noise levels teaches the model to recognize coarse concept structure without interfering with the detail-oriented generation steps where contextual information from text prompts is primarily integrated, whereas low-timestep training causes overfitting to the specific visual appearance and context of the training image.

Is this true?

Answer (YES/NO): NO